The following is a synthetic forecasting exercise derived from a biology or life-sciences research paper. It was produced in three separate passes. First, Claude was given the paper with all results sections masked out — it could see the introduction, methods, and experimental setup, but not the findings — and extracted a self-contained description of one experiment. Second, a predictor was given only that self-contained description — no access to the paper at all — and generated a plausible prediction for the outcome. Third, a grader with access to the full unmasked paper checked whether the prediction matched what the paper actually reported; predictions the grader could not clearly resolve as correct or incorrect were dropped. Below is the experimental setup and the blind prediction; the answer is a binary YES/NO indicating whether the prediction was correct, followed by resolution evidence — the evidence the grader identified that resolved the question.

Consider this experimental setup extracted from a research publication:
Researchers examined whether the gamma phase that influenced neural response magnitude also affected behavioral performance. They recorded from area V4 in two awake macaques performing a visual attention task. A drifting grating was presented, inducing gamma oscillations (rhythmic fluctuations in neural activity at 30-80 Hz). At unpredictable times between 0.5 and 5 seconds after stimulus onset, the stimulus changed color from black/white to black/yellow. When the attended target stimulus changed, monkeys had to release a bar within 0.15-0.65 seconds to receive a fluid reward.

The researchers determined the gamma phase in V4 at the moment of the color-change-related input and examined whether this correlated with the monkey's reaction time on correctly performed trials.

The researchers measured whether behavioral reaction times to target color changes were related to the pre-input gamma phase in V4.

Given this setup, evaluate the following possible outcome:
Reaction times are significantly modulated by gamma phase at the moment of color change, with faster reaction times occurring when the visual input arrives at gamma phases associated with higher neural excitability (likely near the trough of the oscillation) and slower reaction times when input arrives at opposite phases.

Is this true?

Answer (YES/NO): YES